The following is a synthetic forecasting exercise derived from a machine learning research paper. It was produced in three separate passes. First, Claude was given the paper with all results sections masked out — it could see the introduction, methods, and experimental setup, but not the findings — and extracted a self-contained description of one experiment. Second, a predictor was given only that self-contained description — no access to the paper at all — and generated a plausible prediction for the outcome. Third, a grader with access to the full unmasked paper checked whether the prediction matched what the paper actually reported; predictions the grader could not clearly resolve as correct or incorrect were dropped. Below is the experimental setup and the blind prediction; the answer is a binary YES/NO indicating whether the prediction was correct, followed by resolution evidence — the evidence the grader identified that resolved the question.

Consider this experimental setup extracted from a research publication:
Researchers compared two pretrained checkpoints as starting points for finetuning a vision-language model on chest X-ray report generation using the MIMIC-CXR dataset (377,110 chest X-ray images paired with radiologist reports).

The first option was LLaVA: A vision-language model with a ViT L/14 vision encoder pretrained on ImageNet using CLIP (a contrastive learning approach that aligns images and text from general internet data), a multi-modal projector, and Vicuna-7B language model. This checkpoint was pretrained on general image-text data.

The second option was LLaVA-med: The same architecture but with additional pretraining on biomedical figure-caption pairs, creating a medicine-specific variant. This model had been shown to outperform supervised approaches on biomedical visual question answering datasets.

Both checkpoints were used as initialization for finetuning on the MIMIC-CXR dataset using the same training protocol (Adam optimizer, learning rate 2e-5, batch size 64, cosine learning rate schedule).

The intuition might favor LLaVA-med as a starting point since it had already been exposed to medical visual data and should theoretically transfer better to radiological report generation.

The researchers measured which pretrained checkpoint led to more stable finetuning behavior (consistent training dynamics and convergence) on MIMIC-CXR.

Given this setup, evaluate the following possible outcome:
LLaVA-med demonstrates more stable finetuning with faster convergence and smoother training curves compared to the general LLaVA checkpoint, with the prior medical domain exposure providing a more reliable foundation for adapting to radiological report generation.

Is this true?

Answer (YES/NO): NO